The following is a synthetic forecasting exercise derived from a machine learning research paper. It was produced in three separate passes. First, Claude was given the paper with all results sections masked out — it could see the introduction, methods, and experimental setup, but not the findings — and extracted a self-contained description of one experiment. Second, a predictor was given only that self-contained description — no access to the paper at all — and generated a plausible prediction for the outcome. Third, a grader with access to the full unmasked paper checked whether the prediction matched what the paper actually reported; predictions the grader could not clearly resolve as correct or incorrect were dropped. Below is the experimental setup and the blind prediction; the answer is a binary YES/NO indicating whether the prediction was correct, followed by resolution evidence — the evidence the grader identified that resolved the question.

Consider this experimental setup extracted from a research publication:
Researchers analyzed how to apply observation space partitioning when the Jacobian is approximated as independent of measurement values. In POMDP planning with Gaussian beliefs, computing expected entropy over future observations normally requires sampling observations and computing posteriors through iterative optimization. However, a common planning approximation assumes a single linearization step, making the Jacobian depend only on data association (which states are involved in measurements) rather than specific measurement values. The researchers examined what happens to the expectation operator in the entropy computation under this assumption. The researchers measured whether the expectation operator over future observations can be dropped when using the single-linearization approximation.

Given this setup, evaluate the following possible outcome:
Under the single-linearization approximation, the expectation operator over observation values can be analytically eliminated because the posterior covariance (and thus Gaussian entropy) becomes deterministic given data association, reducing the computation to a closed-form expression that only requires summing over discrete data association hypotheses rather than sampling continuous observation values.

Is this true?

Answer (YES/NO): NO